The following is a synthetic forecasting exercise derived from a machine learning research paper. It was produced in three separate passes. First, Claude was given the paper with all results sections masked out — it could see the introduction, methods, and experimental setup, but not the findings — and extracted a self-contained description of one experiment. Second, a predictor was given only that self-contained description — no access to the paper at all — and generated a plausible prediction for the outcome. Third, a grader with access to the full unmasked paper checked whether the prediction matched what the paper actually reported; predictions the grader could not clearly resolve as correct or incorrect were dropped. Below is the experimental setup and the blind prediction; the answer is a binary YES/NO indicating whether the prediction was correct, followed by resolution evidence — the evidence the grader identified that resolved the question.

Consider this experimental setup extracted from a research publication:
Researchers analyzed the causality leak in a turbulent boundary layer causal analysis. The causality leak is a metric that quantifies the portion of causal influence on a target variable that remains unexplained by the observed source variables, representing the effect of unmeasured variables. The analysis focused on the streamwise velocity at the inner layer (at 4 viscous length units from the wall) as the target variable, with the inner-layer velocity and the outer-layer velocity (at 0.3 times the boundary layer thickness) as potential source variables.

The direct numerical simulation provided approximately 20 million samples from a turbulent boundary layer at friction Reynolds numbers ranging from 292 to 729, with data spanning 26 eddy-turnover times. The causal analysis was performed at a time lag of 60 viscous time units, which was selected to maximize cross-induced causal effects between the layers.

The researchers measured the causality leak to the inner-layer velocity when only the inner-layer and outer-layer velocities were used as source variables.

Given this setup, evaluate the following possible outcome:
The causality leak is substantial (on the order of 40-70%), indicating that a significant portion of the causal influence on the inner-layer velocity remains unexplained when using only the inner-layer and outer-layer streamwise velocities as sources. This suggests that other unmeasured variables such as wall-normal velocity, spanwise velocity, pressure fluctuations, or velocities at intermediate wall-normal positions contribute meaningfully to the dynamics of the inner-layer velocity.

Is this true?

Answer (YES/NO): NO